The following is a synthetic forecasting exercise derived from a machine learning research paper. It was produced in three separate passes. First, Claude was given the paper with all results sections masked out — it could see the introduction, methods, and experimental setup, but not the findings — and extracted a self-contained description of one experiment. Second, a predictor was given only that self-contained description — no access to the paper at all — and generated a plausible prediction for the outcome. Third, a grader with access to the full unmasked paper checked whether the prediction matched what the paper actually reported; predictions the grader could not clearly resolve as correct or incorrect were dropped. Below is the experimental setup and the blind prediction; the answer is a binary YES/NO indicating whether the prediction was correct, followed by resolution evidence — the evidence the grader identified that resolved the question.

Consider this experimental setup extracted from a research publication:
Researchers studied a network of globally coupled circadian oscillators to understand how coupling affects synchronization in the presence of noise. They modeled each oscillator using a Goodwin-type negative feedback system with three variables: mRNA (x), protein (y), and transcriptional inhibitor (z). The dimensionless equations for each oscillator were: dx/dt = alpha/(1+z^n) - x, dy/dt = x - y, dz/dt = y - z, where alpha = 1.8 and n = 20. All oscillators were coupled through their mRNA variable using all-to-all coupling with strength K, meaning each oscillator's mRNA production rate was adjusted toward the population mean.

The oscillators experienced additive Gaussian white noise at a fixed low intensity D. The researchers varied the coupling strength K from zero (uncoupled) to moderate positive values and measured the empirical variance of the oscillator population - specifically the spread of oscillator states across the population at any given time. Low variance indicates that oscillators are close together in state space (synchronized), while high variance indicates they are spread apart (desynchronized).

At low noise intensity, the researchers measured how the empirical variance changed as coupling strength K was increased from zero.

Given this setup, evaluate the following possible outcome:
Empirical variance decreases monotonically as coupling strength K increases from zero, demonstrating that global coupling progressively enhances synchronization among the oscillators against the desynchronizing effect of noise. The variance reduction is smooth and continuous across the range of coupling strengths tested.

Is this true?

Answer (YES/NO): YES